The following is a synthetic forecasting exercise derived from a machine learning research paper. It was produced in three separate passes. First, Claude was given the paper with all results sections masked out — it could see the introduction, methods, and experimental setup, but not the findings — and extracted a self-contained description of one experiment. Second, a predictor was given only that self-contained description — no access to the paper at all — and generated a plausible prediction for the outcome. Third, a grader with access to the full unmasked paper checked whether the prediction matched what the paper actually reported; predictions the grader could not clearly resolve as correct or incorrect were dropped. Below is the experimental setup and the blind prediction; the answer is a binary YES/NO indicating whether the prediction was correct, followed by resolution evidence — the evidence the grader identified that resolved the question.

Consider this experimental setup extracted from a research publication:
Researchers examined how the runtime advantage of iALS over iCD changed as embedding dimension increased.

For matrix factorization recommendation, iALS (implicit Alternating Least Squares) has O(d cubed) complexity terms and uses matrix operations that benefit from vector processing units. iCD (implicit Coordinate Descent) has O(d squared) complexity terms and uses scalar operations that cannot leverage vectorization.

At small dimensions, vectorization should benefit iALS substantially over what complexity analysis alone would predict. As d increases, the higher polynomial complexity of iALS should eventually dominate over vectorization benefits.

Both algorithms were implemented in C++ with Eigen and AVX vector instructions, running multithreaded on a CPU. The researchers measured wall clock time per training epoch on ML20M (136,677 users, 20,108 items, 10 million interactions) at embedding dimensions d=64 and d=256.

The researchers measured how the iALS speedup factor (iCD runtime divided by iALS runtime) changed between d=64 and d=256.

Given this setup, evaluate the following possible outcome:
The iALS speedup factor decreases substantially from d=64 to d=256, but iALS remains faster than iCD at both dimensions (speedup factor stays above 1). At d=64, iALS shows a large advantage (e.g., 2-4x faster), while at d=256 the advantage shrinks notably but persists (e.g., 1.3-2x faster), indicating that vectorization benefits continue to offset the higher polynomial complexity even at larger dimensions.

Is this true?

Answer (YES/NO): NO